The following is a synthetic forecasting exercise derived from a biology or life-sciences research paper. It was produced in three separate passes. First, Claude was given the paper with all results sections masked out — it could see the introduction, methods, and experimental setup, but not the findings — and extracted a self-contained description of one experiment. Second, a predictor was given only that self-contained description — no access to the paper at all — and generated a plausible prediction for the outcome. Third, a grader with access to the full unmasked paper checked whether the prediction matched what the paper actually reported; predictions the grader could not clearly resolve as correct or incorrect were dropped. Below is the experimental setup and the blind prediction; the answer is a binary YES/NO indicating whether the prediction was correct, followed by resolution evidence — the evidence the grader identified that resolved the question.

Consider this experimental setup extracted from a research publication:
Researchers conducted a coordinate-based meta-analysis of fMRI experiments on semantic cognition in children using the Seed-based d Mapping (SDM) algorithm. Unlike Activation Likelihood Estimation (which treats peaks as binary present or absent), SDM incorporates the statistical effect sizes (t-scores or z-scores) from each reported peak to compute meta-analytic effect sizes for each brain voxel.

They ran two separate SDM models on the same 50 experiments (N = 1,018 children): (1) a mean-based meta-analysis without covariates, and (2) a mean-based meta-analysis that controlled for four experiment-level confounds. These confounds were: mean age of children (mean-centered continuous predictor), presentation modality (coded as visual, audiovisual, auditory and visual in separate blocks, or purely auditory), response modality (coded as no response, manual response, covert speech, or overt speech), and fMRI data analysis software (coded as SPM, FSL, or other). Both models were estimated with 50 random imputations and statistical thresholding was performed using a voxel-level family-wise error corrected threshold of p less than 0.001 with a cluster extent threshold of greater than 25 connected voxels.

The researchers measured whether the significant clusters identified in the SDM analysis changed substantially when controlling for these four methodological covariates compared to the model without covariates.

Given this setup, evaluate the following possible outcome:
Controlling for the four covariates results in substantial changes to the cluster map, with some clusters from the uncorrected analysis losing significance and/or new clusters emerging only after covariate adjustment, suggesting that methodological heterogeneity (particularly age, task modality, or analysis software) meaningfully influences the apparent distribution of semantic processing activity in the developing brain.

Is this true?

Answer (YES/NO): NO